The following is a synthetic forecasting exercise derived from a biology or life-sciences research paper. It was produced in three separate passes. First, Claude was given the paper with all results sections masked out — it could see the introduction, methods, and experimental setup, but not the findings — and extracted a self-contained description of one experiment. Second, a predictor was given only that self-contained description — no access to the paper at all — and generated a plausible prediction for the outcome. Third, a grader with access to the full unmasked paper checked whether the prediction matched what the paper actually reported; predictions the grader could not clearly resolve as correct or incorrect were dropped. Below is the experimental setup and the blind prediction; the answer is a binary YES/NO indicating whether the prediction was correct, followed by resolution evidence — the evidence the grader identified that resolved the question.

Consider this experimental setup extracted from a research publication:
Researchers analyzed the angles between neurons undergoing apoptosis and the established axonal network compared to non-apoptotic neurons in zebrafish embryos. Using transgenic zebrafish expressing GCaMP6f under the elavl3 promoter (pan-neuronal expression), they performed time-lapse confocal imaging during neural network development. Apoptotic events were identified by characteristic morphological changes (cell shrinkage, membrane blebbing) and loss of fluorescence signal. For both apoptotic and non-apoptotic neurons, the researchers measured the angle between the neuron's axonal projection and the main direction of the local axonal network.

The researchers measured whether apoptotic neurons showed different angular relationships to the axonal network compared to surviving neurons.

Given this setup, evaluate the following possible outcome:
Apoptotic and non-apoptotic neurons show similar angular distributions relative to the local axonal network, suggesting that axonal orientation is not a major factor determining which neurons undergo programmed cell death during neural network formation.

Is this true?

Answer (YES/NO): NO